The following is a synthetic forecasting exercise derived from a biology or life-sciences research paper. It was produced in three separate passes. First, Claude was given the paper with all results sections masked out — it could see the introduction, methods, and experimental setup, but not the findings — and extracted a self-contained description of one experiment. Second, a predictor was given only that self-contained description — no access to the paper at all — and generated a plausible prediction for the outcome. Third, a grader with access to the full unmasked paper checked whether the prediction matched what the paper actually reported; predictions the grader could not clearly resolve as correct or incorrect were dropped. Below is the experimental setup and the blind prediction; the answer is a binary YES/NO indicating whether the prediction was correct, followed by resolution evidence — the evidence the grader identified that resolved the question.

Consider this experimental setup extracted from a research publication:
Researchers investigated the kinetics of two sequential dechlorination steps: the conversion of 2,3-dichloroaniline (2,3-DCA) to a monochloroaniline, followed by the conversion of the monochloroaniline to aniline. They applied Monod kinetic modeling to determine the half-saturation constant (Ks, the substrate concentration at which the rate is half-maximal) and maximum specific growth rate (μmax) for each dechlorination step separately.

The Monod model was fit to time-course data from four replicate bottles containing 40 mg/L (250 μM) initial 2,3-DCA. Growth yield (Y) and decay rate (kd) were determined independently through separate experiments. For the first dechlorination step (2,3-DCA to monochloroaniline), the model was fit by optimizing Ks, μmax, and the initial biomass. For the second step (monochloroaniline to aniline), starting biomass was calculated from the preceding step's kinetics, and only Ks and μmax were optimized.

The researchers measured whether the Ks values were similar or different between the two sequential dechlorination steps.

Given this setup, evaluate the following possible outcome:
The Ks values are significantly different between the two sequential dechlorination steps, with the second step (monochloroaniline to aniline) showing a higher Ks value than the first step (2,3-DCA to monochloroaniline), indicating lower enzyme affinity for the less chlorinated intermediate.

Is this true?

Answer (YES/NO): NO